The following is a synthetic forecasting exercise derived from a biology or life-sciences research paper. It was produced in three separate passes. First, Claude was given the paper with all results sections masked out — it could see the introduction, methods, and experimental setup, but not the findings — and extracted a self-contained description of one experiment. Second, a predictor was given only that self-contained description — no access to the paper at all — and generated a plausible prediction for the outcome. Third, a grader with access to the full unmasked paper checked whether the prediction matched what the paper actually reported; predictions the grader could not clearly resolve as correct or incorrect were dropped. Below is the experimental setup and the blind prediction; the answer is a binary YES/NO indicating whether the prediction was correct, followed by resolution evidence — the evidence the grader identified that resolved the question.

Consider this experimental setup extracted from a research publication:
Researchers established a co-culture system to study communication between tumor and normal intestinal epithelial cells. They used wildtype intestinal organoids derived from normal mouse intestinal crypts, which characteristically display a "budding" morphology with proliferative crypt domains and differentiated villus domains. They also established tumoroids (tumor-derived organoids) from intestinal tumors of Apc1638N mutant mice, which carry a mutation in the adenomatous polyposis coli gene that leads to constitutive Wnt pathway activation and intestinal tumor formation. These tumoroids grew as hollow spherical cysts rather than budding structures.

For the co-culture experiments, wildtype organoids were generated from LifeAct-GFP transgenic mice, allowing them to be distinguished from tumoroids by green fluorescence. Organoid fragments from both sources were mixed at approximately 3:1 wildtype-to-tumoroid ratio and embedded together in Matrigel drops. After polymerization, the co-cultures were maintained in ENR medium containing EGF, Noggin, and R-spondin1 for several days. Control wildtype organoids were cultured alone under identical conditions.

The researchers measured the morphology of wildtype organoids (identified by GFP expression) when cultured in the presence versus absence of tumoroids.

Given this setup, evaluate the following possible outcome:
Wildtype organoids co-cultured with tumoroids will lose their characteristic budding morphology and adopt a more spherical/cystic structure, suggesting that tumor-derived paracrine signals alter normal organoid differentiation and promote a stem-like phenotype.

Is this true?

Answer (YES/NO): YES